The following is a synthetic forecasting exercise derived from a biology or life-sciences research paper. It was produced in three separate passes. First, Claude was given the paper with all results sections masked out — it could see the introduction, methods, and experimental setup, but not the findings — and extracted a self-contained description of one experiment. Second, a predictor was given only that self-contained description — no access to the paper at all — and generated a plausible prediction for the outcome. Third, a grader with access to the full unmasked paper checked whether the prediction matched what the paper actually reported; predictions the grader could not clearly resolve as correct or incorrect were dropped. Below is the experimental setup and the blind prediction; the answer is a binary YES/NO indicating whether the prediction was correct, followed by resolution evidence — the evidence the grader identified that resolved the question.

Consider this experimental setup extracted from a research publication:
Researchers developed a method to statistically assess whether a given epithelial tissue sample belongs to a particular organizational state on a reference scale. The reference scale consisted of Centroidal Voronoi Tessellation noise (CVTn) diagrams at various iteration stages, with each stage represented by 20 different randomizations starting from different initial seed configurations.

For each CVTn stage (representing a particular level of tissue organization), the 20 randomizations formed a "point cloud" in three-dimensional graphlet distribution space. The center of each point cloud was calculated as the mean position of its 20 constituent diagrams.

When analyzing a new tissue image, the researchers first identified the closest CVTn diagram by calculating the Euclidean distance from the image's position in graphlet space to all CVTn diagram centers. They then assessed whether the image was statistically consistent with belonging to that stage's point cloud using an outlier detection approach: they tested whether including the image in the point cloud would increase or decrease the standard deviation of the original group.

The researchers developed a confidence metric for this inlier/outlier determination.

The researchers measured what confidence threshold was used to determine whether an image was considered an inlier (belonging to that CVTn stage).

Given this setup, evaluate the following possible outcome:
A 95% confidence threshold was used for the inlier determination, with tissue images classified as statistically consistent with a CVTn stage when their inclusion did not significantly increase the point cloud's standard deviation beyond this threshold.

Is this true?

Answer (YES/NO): YES